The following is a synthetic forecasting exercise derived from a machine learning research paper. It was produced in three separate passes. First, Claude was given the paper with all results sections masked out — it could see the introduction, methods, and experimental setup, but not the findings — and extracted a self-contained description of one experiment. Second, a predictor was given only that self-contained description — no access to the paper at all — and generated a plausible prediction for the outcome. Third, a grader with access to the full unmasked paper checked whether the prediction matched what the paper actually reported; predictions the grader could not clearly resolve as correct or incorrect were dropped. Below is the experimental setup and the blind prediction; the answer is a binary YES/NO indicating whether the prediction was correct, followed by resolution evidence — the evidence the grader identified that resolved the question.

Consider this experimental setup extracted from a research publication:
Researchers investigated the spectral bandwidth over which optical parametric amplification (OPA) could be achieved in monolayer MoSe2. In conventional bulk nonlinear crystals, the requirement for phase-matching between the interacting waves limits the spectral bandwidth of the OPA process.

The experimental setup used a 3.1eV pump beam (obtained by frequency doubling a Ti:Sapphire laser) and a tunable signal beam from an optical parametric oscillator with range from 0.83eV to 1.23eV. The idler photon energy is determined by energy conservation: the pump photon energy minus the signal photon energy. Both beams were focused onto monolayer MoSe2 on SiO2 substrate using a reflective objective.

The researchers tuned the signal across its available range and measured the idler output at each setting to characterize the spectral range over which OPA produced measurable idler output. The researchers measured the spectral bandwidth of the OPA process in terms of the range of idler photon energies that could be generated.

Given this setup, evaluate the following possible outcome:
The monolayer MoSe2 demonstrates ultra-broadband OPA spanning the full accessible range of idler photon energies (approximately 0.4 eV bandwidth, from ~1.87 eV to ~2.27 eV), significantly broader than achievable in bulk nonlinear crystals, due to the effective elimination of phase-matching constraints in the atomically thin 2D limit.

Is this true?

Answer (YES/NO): YES